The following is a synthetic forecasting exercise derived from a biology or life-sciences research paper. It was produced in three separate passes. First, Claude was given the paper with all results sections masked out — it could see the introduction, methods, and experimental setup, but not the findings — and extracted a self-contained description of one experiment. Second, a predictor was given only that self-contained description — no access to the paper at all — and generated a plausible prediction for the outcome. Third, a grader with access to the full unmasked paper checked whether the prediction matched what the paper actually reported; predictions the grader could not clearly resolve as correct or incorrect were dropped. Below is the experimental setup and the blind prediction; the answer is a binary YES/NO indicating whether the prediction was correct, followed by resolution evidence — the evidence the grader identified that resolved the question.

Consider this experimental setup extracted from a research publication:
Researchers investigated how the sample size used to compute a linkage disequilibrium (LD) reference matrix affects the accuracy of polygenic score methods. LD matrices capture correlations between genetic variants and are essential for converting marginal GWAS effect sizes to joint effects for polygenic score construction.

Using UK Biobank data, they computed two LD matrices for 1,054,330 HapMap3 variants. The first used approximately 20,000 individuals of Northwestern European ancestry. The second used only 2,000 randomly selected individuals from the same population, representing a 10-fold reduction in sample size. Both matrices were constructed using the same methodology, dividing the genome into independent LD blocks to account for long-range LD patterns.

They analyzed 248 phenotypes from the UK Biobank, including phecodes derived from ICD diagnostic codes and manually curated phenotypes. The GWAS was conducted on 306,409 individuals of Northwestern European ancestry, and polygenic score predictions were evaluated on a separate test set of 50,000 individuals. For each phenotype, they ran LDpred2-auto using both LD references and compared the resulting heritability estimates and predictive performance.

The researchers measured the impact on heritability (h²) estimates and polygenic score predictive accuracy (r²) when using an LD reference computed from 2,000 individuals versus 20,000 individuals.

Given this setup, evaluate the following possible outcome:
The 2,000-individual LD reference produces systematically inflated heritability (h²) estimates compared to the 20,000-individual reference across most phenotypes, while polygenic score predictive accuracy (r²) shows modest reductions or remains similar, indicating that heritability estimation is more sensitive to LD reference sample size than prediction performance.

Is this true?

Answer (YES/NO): YES